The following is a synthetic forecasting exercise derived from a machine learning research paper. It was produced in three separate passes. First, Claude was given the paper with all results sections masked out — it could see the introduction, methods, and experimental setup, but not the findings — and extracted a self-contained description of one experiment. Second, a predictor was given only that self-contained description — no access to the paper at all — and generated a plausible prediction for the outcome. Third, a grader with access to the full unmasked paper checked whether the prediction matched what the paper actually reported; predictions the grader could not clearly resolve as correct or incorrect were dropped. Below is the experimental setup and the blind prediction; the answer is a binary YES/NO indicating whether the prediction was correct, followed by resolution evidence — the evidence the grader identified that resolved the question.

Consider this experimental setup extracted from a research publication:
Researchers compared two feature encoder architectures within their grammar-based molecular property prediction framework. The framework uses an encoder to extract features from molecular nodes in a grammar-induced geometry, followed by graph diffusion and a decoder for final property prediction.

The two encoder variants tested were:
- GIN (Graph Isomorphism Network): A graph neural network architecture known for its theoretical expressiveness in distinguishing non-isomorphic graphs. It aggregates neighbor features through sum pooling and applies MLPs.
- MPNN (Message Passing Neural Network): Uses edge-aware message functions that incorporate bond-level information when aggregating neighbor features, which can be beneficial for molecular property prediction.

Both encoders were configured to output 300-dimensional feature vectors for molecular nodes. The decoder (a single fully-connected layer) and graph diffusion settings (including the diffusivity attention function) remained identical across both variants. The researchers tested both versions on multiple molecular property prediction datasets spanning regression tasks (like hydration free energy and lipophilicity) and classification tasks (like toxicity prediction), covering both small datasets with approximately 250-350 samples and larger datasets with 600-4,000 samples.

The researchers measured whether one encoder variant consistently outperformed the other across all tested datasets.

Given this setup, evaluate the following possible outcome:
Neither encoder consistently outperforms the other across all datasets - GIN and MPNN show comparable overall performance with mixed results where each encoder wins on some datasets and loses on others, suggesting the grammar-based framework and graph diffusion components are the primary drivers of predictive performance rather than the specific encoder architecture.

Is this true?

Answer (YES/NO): NO